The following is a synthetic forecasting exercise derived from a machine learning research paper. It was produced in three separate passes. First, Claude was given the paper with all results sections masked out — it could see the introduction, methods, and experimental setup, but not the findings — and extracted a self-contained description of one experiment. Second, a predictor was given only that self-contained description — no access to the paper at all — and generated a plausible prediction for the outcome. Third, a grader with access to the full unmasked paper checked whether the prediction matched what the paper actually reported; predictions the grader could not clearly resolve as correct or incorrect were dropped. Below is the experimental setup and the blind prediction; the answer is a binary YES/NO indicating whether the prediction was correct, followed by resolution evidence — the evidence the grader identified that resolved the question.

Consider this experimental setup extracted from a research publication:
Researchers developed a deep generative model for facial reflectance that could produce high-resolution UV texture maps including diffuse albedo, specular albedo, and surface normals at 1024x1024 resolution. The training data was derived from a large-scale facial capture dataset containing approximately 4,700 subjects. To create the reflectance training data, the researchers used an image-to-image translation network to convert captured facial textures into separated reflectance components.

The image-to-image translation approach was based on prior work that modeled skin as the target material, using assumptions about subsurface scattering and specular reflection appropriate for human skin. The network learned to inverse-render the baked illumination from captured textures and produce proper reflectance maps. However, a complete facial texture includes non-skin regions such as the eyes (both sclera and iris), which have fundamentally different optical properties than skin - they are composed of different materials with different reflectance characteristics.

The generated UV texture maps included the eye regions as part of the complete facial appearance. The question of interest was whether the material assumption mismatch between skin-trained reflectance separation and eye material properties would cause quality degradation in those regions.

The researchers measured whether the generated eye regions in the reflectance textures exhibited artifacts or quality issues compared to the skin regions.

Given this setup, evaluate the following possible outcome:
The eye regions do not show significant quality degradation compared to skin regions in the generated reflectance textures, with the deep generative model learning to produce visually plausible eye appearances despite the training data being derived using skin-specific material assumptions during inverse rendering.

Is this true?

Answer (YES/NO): NO